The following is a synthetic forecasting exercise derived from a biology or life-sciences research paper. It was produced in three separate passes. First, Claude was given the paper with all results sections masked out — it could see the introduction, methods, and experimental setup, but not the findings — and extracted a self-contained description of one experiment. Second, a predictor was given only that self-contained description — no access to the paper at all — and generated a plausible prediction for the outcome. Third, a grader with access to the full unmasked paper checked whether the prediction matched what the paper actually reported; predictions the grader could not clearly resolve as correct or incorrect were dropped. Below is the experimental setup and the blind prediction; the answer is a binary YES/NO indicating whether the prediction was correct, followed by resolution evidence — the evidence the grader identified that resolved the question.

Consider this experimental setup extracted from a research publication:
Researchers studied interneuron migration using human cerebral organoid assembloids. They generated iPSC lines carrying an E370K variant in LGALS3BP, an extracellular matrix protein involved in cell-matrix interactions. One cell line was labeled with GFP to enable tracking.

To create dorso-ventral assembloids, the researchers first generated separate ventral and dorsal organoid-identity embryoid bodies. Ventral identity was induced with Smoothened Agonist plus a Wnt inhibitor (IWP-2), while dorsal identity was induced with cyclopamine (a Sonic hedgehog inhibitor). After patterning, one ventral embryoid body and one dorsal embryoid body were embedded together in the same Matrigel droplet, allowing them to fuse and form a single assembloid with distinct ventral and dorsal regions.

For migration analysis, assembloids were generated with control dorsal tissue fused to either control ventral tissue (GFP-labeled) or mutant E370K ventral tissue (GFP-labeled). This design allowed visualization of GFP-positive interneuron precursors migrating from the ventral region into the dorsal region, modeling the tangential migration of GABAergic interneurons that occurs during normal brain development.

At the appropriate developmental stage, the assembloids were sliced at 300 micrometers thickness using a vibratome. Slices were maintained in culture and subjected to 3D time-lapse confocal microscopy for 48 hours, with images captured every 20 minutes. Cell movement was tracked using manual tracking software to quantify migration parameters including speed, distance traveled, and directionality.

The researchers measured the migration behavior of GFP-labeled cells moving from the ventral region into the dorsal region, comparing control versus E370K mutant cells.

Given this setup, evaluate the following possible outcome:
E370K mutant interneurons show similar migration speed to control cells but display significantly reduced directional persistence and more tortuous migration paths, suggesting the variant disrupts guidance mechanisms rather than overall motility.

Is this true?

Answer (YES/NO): NO